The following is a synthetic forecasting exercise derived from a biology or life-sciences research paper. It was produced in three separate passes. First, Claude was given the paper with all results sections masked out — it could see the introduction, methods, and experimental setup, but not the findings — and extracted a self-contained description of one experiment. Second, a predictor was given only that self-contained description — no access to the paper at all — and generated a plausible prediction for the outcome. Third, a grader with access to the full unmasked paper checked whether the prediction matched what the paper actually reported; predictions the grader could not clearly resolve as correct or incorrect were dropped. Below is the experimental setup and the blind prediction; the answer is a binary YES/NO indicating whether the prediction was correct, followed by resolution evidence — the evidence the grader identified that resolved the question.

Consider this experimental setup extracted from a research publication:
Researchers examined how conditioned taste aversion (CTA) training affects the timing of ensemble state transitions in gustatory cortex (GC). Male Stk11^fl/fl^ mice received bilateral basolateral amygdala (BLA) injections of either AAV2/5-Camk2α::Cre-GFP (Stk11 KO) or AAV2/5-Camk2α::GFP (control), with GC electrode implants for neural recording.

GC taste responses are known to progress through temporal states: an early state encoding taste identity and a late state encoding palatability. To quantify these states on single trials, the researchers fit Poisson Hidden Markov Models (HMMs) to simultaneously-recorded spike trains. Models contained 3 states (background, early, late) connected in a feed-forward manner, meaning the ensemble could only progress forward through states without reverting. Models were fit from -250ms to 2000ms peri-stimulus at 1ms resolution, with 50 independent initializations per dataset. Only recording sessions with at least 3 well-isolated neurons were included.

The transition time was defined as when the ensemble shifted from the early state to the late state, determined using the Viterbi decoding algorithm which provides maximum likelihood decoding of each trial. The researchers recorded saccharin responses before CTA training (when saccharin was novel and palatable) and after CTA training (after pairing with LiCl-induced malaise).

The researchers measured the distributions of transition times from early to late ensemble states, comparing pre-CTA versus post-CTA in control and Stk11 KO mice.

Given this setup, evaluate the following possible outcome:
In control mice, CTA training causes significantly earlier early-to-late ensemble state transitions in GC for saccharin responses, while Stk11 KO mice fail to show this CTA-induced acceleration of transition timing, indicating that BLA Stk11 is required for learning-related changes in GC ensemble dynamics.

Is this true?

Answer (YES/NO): NO